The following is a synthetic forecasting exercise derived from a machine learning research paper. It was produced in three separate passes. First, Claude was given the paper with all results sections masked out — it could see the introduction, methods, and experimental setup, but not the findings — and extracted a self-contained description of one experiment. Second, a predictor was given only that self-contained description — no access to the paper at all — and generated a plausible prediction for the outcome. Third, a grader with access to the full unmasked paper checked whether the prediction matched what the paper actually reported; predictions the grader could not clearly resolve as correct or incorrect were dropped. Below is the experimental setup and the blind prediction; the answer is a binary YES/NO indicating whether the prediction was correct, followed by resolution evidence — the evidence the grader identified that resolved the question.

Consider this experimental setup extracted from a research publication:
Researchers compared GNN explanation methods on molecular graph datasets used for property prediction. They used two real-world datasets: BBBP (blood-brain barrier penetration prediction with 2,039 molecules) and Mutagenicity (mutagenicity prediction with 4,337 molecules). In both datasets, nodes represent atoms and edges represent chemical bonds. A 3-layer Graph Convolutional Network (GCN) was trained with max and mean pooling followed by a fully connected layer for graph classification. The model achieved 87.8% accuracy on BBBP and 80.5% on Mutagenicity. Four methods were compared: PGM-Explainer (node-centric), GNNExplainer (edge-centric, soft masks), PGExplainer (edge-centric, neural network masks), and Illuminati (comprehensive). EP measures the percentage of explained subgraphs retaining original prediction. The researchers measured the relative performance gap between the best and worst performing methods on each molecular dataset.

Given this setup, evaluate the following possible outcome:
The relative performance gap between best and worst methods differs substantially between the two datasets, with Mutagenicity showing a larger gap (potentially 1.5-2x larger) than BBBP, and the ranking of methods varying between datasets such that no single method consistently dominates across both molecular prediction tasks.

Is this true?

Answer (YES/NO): NO